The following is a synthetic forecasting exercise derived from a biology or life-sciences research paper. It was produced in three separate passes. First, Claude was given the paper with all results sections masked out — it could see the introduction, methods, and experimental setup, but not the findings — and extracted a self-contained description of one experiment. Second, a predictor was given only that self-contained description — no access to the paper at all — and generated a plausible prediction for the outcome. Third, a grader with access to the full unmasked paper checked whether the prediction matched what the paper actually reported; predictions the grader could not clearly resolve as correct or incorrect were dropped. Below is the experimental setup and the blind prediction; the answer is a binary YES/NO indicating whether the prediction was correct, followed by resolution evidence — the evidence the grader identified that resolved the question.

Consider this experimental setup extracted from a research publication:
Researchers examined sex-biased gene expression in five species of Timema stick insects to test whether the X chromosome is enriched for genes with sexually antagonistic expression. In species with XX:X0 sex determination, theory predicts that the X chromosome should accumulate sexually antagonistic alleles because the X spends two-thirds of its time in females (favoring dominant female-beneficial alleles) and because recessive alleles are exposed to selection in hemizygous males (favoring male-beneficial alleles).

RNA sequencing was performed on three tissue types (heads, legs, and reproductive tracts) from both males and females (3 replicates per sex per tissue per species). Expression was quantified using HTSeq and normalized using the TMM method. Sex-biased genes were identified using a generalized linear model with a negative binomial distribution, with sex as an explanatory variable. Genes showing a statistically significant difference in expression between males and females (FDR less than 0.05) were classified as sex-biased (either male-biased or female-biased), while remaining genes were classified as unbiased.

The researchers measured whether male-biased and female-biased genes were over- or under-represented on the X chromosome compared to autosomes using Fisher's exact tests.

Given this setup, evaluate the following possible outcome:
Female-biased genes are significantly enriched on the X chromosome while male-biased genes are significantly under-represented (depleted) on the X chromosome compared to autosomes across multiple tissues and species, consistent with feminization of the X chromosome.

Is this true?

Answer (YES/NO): NO